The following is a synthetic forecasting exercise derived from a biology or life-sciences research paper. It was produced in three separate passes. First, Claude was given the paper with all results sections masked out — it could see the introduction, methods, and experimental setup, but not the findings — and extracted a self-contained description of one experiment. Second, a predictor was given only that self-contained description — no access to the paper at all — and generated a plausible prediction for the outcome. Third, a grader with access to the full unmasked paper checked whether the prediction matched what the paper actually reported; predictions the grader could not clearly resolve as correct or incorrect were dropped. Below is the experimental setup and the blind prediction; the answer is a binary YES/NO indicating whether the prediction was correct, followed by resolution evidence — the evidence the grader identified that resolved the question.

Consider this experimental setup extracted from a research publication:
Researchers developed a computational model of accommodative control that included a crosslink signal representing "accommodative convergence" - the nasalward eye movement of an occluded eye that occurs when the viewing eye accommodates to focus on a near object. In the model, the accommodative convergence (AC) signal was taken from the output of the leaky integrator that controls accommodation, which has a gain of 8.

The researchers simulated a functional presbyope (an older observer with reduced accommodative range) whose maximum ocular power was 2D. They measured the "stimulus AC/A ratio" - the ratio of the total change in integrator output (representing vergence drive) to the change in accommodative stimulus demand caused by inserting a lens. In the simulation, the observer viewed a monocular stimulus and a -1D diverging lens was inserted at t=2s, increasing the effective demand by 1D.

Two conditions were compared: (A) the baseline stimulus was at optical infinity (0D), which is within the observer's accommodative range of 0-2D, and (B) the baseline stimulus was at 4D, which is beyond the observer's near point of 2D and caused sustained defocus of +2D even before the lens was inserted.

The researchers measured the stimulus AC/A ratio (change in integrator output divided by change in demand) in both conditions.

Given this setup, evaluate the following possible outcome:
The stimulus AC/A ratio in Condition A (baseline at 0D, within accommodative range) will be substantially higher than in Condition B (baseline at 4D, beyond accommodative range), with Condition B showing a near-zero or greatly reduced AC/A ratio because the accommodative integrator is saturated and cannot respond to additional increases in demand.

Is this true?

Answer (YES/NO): NO